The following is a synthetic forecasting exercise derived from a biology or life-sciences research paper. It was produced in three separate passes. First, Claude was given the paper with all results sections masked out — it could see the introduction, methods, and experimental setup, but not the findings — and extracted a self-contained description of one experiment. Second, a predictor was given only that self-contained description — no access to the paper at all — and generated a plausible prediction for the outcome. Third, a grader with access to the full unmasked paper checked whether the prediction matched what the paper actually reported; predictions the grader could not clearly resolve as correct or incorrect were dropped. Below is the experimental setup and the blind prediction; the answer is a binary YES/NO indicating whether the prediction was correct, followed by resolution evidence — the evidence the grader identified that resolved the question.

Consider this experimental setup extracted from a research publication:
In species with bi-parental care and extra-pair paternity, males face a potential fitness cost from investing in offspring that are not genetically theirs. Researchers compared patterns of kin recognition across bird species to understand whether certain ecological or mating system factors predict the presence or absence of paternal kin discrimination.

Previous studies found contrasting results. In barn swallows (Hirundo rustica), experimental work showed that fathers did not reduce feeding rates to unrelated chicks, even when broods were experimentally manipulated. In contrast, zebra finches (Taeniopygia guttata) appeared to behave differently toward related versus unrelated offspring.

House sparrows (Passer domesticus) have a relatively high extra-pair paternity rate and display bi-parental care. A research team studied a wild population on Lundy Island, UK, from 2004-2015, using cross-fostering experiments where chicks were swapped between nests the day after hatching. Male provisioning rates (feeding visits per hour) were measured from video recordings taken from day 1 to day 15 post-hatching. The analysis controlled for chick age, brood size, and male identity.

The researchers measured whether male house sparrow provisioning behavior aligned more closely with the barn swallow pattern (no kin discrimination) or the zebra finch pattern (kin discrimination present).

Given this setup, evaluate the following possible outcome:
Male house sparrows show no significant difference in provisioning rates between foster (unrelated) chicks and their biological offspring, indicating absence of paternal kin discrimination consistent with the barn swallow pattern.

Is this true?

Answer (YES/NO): YES